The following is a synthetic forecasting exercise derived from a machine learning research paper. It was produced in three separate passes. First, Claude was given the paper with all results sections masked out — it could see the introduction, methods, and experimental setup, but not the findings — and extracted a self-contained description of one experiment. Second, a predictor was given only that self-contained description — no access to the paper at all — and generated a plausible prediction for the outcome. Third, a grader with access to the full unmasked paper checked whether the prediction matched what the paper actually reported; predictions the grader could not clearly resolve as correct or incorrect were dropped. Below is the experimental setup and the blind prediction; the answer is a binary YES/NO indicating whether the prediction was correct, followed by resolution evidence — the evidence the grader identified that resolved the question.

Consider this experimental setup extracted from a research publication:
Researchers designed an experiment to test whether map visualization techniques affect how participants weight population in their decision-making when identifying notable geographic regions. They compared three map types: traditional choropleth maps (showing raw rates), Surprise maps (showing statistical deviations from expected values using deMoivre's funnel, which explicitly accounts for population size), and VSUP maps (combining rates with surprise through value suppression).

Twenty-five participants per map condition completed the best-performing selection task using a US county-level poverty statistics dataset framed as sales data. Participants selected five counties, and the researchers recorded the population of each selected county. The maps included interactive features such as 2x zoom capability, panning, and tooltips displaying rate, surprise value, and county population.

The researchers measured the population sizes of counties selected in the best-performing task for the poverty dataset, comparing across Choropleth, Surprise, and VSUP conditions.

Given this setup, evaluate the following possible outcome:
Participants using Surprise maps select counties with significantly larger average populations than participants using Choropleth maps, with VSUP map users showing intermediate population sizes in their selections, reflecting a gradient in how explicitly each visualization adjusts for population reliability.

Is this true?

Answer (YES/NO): NO